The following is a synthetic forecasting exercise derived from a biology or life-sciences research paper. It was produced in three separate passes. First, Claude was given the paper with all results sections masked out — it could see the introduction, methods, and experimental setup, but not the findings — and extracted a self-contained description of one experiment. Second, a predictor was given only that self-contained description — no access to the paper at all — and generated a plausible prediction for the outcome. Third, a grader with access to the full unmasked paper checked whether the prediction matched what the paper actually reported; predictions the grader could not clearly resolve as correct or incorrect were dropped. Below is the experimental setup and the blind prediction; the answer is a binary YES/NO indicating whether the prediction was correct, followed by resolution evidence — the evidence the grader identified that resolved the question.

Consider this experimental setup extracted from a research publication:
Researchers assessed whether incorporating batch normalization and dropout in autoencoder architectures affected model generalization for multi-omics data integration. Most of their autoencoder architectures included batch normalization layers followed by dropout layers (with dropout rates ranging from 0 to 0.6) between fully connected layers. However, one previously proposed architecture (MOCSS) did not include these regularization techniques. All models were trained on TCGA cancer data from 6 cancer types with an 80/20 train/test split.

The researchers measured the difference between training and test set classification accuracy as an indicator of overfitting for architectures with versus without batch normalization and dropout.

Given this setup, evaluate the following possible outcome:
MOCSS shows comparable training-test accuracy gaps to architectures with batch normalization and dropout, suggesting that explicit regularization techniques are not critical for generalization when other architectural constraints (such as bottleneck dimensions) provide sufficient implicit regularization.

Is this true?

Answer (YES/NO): YES